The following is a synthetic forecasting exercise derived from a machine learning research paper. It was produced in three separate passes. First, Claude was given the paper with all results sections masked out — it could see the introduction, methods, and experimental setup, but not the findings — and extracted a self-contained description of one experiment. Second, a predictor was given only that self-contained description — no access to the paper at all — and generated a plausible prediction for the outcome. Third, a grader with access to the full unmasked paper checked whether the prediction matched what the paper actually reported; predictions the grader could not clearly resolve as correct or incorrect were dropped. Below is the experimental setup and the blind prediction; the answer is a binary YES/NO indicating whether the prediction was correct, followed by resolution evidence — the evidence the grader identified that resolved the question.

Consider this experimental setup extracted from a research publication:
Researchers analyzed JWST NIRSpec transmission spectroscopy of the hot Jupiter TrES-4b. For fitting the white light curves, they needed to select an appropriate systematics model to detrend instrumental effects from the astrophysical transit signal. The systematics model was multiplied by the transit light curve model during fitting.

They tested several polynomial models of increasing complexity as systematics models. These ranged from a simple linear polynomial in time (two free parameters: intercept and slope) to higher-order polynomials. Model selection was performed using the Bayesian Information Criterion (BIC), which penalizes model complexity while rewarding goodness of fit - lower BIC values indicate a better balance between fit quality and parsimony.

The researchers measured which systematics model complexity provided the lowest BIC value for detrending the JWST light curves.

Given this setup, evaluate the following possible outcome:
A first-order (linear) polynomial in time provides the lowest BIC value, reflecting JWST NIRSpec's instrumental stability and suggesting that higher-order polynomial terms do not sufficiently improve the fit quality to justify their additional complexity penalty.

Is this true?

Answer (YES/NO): YES